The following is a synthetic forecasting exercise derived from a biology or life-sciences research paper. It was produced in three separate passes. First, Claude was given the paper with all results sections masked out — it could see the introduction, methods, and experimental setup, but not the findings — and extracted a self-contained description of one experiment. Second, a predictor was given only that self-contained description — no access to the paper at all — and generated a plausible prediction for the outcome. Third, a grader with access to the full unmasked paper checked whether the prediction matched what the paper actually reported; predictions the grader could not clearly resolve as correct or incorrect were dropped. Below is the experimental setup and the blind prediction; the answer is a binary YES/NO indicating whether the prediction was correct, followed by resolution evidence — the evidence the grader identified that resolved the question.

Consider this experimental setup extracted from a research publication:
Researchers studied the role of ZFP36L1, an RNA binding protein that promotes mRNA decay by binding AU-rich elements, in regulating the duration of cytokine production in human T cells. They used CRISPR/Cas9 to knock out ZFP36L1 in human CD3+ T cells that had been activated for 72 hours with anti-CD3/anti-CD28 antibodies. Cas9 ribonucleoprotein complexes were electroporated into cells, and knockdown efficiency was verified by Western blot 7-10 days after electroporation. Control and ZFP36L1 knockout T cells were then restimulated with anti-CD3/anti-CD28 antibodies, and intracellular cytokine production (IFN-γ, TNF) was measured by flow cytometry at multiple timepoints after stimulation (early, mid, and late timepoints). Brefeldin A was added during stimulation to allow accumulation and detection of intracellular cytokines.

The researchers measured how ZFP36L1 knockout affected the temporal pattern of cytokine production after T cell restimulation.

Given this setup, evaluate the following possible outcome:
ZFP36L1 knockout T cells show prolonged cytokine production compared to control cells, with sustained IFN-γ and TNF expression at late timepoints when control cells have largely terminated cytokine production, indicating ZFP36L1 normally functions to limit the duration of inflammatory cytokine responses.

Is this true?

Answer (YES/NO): YES